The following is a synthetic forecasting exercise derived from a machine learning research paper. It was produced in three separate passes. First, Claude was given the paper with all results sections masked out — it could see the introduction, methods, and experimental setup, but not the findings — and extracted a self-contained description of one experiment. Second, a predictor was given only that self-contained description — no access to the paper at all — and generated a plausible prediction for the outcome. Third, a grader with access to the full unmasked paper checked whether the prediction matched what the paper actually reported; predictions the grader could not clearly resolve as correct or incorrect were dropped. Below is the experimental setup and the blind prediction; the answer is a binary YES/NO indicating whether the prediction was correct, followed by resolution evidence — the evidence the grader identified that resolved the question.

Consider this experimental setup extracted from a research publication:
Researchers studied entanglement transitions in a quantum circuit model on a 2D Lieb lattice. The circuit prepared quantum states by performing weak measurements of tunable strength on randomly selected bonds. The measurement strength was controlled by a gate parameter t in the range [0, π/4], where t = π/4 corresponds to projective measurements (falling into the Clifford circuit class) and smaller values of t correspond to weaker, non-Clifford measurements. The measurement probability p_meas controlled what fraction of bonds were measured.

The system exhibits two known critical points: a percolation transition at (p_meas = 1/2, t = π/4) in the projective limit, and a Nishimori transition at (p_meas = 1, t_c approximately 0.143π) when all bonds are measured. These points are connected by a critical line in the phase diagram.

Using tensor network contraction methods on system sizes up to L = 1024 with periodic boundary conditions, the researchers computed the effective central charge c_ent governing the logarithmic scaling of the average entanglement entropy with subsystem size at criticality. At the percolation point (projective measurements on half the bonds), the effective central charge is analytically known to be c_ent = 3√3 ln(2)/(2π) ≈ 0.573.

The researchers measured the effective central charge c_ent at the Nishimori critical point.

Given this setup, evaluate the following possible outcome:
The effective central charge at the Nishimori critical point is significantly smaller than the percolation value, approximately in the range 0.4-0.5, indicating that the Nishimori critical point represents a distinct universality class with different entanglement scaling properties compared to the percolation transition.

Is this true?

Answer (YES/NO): YES